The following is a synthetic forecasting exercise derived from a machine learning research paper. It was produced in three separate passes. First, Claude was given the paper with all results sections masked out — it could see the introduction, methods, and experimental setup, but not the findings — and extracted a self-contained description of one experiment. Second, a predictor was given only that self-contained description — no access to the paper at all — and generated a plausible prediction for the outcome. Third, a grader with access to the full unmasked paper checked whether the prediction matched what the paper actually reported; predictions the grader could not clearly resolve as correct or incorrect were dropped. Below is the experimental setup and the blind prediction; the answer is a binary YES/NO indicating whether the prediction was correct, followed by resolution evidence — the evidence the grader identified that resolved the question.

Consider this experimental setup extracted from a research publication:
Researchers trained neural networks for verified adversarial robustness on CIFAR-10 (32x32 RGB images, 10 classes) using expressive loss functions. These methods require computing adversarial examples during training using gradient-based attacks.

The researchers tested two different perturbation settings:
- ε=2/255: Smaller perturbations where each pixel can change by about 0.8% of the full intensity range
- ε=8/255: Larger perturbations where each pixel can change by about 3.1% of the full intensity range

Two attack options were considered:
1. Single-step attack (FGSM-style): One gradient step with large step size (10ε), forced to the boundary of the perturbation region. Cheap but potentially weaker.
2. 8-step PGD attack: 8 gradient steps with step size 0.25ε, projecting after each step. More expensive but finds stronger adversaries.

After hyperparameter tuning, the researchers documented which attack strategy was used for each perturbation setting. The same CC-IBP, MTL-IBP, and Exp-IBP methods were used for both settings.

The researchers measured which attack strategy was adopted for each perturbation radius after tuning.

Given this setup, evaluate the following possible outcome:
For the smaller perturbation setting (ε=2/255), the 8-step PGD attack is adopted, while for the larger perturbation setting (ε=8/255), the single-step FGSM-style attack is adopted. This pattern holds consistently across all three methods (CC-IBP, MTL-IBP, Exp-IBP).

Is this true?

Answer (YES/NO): YES